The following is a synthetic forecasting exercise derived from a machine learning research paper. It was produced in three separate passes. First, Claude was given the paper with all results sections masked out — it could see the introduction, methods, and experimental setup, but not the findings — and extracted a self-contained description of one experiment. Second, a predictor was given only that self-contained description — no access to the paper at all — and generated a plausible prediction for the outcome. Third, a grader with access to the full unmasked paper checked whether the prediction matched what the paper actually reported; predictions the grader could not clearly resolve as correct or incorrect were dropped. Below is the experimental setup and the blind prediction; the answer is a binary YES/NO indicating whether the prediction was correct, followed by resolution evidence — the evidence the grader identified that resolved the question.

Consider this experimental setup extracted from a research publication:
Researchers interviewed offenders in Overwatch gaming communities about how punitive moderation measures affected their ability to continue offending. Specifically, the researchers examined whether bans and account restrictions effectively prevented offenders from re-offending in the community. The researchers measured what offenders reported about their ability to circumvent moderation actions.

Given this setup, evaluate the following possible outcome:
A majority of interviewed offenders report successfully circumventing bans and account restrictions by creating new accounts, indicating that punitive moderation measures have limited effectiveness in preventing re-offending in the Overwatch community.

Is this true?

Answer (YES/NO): NO